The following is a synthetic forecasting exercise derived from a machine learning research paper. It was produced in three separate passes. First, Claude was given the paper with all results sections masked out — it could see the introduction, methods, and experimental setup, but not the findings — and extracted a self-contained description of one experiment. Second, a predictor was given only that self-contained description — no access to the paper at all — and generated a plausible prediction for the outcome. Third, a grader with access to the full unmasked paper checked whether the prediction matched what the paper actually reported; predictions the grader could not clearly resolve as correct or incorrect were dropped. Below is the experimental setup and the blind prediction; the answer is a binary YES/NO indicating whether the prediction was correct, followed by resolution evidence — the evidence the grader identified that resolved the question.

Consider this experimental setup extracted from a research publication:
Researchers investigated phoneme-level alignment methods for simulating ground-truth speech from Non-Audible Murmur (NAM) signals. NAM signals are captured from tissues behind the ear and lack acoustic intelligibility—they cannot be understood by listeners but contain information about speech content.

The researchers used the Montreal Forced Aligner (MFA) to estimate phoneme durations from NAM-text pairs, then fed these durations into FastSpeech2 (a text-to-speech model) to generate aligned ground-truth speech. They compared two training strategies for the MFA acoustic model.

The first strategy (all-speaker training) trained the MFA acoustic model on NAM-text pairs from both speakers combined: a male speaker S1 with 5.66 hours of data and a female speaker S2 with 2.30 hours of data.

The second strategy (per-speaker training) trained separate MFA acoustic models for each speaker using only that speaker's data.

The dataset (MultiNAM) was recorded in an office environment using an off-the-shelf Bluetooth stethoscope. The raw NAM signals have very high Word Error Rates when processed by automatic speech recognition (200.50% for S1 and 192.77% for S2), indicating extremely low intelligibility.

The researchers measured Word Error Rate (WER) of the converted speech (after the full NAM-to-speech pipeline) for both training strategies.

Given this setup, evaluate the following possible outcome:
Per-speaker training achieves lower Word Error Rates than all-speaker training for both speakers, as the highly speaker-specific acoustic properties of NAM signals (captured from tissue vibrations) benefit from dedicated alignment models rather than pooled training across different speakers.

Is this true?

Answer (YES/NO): NO